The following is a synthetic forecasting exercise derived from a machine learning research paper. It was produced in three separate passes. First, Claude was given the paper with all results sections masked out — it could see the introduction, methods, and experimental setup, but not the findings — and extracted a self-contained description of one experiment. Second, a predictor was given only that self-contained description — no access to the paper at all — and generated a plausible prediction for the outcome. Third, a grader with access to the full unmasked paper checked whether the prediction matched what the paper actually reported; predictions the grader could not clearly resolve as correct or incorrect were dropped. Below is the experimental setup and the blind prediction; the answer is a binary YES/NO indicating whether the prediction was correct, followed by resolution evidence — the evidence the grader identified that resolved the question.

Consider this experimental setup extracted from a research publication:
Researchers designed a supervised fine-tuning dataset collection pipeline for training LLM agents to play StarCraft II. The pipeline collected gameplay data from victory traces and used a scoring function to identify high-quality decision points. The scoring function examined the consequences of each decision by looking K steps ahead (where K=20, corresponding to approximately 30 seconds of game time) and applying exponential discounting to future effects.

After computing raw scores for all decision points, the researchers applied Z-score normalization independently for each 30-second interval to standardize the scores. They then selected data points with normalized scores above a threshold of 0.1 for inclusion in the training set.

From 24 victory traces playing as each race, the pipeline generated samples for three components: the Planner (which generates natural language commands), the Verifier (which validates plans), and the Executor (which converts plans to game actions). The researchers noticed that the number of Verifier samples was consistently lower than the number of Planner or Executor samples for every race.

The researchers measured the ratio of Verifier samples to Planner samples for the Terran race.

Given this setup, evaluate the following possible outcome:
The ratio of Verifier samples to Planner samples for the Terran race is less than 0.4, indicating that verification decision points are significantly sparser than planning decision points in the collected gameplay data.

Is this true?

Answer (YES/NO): NO